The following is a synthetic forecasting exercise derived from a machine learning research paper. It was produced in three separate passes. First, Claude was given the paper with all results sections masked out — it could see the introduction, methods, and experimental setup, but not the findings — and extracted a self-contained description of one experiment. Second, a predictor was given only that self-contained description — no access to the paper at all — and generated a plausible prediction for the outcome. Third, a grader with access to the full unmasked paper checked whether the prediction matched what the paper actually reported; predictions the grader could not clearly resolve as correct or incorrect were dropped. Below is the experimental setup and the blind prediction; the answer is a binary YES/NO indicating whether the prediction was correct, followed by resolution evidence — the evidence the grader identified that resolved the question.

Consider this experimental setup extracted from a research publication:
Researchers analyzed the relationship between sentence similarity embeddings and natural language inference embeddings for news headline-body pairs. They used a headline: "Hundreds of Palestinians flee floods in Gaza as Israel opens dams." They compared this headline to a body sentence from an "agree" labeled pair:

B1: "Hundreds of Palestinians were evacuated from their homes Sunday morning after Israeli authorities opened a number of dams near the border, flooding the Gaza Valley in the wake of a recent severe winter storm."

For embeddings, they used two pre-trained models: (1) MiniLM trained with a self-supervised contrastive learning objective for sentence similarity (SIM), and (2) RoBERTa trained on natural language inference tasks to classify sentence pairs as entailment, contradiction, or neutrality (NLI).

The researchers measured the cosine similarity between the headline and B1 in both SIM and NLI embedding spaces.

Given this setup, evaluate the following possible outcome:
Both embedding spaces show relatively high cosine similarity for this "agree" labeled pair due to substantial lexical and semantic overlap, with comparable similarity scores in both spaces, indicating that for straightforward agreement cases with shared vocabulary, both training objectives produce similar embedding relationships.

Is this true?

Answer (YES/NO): YES